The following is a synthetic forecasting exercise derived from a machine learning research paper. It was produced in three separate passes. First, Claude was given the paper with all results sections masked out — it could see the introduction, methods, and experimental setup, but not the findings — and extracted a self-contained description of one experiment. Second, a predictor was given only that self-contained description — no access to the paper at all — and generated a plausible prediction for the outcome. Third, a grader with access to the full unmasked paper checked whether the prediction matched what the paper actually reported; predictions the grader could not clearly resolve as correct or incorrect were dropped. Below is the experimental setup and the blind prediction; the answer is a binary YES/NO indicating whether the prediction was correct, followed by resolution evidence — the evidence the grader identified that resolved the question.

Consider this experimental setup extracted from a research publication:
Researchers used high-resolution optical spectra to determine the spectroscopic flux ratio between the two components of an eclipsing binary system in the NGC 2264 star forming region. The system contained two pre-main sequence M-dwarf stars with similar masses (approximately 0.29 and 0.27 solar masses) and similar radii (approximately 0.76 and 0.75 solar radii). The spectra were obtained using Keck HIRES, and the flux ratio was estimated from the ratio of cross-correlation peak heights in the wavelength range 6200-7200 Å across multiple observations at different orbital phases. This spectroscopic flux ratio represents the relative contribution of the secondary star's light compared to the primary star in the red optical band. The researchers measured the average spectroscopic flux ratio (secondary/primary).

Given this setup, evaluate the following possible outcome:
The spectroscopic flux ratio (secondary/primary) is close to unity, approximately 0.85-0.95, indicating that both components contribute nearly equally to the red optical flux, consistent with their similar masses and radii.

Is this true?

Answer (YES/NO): YES